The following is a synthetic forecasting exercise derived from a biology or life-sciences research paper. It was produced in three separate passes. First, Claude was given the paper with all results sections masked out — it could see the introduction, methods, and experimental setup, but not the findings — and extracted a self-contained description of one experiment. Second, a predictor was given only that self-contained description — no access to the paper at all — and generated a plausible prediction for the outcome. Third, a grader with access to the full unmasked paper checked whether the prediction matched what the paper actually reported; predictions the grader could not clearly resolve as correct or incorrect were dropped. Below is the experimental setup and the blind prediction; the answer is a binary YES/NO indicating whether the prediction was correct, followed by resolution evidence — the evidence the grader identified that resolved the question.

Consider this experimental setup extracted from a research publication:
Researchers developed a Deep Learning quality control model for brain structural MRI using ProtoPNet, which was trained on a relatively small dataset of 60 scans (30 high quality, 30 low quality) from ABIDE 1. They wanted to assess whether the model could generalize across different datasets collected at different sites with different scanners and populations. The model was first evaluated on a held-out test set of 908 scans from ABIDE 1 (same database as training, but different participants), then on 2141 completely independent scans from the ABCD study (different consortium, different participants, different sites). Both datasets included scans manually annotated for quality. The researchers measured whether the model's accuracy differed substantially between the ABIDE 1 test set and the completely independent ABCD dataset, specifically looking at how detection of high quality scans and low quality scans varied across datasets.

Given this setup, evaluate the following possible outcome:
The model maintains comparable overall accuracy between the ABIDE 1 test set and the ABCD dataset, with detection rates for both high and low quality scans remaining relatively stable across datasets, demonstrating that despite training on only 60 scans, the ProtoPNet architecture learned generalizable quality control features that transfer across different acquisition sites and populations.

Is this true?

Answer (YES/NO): NO